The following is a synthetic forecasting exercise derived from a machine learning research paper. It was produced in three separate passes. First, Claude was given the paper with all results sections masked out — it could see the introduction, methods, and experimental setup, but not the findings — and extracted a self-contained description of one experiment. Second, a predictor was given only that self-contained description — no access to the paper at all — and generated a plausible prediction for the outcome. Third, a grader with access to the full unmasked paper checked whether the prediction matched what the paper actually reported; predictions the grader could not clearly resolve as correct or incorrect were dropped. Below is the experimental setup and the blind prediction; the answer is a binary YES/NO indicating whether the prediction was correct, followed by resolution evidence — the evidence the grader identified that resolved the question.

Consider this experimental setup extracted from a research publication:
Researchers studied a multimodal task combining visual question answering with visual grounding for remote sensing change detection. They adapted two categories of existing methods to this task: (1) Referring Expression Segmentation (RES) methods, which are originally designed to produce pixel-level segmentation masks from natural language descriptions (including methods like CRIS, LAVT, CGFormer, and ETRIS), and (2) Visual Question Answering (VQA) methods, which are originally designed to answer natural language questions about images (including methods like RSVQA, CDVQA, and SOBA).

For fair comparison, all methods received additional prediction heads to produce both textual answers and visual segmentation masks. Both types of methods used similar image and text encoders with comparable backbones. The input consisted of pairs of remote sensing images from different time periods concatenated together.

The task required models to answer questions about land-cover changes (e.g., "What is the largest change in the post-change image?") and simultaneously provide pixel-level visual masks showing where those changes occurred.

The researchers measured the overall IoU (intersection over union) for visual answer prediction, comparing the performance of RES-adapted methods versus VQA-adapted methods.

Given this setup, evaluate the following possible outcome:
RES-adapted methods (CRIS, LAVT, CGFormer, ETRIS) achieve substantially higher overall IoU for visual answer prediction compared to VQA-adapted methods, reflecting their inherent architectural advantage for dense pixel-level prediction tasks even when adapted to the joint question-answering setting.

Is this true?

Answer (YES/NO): NO